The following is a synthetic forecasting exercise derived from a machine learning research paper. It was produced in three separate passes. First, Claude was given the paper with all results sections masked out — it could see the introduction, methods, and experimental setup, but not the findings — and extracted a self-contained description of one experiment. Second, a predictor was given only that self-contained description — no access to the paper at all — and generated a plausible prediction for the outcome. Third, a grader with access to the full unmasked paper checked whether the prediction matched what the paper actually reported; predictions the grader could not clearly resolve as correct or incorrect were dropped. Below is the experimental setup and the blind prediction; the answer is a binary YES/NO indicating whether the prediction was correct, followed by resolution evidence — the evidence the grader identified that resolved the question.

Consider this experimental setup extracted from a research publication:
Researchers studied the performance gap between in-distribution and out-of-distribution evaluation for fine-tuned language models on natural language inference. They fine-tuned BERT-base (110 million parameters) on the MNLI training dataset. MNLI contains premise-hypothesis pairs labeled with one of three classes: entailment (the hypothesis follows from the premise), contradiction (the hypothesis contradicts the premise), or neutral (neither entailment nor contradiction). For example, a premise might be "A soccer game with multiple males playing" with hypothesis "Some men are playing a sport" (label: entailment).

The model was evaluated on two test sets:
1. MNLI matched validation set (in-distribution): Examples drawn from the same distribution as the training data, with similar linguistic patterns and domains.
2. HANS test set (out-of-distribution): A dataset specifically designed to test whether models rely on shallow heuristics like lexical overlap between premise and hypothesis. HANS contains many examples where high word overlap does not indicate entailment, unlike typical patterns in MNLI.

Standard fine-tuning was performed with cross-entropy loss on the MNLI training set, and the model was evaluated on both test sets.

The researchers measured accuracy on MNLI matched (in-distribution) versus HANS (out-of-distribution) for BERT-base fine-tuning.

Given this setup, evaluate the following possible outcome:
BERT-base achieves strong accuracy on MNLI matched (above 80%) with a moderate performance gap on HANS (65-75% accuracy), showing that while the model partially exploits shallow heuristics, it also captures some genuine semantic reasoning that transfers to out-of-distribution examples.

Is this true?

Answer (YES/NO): NO